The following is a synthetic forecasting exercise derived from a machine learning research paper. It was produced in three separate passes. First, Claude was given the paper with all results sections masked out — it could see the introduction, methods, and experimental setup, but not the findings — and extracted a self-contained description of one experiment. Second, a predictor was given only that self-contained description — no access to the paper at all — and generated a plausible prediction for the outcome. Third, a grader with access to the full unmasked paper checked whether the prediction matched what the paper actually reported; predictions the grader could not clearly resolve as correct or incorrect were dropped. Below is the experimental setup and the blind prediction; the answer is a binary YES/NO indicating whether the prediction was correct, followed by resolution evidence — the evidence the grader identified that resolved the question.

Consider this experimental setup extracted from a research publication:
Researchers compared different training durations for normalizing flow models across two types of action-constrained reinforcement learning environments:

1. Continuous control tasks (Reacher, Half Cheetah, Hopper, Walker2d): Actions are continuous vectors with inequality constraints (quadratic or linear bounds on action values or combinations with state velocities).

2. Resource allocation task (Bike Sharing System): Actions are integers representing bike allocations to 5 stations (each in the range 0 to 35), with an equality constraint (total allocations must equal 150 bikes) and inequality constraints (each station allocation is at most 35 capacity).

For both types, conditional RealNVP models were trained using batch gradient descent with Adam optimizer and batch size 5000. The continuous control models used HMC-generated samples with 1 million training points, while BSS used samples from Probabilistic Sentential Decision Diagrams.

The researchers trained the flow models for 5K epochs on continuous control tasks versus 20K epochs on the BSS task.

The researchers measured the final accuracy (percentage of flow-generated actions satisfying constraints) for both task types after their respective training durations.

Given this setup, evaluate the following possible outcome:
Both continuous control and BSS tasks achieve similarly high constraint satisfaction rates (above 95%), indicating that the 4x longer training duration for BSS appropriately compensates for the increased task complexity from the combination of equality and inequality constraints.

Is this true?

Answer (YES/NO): NO